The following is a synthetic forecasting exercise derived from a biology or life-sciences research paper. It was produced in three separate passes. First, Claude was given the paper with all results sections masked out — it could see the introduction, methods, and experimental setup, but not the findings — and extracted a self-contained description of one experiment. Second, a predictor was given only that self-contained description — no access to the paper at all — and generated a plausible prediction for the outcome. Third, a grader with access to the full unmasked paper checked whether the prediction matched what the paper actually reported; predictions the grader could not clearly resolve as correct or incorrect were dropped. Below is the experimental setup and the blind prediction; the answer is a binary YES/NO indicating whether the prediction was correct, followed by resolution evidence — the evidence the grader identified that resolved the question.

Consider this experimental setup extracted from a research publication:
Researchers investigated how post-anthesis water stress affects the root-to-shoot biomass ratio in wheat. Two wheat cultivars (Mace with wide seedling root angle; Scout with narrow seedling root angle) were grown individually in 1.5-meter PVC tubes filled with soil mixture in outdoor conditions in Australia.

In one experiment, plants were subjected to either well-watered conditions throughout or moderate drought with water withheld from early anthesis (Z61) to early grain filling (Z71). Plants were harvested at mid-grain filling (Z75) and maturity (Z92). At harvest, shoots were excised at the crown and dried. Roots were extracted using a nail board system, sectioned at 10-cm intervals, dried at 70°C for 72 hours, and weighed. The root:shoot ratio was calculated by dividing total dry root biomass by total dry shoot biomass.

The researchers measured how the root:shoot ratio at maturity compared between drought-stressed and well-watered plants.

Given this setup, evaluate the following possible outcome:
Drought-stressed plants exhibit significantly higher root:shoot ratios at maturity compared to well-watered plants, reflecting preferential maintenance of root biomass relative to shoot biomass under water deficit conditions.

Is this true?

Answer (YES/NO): NO